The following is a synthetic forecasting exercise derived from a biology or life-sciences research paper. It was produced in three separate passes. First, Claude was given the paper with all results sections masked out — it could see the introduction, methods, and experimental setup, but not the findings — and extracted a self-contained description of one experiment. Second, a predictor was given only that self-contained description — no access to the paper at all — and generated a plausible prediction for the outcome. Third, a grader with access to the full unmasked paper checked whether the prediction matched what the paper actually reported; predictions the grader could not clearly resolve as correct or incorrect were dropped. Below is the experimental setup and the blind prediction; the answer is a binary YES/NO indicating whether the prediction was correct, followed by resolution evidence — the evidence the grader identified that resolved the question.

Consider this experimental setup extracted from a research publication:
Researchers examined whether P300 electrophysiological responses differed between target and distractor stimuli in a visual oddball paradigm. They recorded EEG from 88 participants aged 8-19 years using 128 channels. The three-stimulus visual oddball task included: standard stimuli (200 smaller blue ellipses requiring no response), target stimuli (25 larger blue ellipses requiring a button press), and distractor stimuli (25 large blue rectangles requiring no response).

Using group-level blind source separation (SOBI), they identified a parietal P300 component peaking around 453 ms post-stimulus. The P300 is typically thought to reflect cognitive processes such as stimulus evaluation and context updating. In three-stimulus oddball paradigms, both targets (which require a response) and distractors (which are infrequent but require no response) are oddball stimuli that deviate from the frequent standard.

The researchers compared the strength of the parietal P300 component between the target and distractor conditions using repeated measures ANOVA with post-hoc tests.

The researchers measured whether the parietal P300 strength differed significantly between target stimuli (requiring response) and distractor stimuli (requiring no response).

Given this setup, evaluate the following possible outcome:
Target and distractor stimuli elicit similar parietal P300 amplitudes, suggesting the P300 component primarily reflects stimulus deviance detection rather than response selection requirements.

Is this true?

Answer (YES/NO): YES